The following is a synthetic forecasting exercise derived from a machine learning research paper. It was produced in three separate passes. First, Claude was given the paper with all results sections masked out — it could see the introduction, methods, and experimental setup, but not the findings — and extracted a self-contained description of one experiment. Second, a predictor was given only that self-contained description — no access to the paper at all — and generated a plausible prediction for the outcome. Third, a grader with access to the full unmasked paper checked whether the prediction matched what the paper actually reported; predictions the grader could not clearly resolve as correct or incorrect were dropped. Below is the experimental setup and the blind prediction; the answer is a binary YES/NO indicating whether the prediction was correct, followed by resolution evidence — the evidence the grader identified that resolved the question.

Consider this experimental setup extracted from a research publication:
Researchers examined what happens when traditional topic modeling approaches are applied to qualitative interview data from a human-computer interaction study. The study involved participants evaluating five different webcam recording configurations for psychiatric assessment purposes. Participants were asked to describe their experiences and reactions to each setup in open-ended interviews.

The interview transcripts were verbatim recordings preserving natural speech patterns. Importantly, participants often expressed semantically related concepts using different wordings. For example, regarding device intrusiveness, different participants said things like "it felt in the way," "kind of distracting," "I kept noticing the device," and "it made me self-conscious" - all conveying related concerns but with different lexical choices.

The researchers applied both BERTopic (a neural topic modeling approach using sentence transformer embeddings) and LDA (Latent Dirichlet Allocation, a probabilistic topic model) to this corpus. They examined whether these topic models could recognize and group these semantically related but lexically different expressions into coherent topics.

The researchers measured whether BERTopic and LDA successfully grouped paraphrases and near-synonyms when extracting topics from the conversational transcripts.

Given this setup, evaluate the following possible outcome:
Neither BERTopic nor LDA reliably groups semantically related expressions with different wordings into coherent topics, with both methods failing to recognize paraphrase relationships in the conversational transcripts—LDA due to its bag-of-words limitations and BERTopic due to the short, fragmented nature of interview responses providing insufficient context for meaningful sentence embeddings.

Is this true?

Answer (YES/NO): YES